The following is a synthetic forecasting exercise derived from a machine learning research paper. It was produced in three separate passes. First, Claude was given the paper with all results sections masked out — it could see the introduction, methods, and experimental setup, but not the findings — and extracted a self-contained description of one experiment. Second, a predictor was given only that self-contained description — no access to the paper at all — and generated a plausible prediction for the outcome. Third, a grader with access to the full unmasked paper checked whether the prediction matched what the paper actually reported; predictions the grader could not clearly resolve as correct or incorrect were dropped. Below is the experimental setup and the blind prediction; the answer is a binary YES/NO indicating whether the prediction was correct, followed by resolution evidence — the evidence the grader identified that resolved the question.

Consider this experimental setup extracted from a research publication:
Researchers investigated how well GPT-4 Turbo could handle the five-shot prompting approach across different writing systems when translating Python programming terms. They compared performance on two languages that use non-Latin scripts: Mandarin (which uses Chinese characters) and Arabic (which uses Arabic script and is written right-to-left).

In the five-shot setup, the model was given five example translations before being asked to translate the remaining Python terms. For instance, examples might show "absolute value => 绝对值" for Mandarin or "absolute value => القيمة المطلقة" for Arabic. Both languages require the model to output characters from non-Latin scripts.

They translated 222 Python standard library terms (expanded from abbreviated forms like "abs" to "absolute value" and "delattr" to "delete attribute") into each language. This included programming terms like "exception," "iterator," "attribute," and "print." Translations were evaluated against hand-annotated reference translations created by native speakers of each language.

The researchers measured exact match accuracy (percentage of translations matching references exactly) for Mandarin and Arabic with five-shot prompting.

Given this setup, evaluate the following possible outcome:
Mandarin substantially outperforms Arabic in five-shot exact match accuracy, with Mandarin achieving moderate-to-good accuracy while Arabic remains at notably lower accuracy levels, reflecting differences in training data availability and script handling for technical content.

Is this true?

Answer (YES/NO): NO